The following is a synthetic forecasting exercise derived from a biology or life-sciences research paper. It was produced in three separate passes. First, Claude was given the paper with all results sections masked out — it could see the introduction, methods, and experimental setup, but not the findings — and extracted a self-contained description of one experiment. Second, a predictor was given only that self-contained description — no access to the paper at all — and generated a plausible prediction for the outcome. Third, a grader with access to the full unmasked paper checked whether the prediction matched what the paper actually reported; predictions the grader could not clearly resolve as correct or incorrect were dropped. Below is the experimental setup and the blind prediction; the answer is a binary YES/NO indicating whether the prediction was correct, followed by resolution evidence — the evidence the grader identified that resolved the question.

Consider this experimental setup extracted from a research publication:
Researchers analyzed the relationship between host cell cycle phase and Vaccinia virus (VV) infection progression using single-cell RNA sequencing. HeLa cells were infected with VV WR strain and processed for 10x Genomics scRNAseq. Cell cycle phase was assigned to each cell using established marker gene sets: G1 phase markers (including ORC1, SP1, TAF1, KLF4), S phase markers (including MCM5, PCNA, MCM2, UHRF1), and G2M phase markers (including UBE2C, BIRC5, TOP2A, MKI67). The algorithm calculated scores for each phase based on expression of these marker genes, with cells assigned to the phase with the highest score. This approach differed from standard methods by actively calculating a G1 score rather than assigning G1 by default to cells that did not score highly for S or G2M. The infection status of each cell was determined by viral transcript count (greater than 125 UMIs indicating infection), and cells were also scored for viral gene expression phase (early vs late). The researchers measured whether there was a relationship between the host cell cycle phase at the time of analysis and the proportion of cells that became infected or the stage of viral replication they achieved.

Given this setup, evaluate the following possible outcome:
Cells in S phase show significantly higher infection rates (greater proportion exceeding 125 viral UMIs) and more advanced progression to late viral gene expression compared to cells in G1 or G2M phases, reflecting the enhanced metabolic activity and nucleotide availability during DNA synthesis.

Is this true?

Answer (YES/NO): NO